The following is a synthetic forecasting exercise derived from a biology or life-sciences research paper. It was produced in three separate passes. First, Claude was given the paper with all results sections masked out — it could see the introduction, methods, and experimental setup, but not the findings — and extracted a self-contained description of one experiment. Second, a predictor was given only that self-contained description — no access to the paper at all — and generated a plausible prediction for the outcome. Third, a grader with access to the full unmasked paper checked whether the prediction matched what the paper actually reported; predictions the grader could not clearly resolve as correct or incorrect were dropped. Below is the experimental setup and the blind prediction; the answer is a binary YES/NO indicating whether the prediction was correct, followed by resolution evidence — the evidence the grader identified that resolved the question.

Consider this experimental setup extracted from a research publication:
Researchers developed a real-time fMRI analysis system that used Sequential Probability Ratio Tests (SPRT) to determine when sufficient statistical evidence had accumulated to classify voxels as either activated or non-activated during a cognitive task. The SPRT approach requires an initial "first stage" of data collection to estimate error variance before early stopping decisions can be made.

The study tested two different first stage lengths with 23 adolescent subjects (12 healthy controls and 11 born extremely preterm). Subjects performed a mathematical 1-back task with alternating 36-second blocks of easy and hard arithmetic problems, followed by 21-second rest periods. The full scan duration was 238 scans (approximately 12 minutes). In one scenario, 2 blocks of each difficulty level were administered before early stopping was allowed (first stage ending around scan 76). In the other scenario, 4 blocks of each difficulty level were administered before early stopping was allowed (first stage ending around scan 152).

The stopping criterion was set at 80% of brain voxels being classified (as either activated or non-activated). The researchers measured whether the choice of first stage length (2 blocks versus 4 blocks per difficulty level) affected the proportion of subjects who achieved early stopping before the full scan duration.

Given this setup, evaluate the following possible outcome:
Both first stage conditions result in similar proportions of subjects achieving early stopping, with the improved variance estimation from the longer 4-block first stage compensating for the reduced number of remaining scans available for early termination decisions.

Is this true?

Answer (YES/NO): YES